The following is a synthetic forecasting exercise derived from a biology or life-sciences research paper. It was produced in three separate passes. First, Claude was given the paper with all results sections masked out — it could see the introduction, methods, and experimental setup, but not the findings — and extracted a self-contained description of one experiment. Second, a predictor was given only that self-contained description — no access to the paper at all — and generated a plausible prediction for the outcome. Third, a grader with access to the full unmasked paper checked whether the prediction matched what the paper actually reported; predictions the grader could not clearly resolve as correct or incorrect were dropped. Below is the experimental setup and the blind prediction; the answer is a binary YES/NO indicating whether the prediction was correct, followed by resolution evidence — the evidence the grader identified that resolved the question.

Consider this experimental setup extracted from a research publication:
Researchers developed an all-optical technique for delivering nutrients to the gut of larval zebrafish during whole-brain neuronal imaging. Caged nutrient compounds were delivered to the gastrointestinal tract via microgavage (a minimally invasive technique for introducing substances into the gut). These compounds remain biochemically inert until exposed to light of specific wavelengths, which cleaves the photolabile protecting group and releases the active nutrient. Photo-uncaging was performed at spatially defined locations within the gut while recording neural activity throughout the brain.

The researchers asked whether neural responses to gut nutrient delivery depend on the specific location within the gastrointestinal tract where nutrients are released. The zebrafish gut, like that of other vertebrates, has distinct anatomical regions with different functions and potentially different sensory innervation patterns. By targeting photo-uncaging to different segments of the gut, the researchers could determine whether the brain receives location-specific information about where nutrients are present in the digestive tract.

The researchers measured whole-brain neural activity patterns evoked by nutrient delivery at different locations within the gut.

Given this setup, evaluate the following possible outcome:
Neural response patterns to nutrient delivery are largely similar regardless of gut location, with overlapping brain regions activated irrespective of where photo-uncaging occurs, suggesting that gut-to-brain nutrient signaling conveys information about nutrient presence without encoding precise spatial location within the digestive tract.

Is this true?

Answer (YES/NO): NO